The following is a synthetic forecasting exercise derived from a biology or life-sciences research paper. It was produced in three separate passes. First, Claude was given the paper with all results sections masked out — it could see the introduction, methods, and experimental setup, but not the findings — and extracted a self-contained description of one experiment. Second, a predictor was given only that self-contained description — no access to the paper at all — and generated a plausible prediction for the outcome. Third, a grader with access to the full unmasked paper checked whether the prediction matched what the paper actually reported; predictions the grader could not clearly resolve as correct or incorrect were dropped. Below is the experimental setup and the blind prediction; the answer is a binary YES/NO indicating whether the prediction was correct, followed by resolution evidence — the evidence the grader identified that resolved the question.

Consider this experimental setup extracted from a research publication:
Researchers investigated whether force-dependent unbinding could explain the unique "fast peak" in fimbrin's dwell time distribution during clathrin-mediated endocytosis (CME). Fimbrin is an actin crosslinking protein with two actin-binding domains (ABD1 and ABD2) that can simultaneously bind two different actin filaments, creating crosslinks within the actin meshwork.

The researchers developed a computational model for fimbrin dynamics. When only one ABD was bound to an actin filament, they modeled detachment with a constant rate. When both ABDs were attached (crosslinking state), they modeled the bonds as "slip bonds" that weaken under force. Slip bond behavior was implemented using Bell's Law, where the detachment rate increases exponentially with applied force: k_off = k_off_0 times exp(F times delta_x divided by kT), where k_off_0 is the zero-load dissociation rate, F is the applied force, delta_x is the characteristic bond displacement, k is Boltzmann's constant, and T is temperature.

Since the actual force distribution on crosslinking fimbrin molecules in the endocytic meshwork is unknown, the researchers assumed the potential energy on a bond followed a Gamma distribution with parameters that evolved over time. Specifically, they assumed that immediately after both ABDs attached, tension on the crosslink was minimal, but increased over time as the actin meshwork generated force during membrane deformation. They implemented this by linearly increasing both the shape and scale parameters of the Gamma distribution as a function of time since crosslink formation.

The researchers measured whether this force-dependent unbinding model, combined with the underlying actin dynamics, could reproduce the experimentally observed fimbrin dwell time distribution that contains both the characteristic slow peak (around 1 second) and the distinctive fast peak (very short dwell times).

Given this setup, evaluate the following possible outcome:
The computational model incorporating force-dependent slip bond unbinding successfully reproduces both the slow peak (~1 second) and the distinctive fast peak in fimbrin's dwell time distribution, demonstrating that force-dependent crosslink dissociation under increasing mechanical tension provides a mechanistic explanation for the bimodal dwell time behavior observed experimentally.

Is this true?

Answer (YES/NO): YES